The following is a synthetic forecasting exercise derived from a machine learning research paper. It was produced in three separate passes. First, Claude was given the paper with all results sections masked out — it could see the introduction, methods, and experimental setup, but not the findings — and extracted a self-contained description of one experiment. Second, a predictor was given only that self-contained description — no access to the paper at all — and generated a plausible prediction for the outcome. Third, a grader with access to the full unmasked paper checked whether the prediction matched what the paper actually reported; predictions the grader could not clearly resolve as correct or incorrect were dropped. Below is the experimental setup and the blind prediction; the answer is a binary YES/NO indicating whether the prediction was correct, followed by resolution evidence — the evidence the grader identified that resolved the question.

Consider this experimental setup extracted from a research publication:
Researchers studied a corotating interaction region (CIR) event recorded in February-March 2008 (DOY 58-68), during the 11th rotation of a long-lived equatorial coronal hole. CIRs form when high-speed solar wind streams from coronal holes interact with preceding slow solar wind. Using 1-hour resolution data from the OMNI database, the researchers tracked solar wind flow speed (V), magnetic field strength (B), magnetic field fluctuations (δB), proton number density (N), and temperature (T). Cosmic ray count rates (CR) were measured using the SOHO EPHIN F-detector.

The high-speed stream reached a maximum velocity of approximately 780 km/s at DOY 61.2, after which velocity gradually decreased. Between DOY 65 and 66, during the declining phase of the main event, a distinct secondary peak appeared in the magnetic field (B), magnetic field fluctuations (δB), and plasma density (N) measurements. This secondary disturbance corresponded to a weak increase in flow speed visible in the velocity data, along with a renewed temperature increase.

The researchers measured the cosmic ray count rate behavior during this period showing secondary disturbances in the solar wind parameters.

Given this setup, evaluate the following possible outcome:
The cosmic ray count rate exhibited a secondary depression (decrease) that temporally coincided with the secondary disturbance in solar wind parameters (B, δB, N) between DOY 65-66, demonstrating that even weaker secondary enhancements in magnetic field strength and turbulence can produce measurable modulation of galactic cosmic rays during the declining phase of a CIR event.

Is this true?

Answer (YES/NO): YES